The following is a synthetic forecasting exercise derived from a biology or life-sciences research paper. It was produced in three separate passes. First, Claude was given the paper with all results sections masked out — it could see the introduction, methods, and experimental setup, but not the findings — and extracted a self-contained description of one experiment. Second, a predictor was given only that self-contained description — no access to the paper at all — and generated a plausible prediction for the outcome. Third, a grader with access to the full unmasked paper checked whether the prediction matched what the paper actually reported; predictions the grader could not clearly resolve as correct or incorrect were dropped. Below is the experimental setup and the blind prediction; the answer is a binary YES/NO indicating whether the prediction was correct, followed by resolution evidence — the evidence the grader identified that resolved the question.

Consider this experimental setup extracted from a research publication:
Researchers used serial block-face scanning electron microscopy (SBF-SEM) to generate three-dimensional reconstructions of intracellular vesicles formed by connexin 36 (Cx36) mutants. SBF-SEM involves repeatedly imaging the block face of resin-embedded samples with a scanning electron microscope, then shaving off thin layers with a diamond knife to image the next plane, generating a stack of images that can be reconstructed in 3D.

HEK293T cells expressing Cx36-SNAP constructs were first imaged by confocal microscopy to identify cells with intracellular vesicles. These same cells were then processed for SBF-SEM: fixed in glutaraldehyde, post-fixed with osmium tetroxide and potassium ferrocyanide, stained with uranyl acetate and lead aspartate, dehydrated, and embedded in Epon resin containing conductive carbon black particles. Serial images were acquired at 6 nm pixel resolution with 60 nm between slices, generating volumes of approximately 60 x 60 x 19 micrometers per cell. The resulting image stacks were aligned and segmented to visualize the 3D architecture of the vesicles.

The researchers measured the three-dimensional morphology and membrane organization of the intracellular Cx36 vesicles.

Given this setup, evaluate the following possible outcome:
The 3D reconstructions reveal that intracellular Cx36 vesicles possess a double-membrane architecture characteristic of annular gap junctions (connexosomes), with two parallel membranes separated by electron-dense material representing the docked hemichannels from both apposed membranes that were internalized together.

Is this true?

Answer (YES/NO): NO